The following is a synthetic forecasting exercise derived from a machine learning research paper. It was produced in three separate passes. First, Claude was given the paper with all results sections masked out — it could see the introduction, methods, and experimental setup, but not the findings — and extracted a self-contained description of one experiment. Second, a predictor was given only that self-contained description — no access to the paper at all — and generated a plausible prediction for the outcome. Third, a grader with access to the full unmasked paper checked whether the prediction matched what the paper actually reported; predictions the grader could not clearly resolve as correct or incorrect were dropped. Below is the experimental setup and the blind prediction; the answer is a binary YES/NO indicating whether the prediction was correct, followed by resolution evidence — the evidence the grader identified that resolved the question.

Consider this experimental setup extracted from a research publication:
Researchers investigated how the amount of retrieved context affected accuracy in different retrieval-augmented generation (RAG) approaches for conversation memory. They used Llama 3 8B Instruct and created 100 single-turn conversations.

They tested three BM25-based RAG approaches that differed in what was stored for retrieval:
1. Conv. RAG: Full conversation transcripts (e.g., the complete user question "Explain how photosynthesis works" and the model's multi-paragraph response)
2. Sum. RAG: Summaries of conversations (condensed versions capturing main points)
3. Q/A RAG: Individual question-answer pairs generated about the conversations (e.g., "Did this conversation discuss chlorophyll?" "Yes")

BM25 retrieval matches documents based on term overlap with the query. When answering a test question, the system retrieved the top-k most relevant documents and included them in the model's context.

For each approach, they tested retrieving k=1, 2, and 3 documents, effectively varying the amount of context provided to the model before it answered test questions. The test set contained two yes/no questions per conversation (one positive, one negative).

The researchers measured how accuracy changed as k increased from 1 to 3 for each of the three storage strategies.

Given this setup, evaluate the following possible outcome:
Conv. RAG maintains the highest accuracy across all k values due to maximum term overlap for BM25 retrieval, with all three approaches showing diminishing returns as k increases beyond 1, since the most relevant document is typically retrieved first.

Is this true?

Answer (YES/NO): NO